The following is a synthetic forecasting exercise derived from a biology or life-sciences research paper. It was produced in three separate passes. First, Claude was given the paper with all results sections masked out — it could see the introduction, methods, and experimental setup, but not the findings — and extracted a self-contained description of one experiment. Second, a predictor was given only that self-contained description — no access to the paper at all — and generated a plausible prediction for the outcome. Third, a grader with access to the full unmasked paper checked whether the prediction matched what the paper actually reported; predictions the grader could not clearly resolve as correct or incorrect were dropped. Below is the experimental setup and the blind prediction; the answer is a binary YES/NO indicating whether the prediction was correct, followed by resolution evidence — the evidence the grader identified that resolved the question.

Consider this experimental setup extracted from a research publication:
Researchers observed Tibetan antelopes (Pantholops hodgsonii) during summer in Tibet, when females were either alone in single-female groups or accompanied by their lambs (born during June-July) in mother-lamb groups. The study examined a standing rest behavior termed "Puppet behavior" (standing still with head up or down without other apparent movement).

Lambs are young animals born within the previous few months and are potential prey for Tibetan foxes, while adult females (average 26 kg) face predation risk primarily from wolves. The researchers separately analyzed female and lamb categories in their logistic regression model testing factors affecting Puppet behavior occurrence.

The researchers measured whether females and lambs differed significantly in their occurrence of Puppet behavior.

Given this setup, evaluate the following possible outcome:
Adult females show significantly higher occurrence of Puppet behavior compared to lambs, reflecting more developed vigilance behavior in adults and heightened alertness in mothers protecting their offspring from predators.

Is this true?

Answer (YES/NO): NO